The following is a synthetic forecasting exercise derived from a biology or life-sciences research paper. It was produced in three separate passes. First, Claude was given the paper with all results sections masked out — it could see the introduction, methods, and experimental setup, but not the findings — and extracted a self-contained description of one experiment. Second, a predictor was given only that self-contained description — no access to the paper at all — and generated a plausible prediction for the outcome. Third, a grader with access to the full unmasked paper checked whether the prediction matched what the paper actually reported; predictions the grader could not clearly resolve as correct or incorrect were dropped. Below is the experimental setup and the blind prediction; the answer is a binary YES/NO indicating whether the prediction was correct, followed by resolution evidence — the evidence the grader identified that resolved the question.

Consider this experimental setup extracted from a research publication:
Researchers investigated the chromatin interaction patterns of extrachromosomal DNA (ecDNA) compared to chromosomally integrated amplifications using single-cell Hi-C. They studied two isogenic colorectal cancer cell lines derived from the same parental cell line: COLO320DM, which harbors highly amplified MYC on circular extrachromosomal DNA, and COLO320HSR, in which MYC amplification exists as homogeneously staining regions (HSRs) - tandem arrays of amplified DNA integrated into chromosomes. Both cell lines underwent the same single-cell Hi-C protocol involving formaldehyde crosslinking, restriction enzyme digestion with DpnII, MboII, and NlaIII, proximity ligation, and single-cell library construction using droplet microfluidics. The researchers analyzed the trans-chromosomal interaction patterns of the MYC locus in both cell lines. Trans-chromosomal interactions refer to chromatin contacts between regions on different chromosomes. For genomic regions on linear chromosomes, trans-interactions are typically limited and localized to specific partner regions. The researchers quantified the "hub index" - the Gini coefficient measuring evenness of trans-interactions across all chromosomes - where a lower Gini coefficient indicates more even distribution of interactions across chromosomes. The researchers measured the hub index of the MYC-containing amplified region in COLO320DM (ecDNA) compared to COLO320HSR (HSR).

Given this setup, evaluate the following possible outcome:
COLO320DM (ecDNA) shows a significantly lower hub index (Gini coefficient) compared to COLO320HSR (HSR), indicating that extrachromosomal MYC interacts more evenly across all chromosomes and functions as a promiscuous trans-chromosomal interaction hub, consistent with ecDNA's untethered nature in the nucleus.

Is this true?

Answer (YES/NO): YES